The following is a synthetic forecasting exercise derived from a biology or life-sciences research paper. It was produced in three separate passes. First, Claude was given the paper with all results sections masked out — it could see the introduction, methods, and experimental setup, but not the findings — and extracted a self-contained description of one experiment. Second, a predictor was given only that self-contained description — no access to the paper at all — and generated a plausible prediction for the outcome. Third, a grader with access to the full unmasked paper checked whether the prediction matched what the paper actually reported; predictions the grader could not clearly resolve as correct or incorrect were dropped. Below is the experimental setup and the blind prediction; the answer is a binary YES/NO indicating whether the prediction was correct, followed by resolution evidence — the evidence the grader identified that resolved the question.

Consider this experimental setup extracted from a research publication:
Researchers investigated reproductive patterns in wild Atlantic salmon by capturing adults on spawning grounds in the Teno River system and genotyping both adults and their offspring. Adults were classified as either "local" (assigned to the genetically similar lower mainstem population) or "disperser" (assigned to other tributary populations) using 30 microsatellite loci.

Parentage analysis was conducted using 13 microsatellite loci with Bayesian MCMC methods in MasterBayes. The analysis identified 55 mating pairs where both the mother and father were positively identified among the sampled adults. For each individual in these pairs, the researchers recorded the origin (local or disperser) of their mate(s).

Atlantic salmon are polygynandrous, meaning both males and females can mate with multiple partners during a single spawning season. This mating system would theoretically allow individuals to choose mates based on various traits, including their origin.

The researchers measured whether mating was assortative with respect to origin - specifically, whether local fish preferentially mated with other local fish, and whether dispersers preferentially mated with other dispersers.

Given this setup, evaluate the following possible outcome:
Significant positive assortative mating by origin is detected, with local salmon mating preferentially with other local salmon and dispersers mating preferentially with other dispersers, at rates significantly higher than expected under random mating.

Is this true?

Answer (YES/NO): NO